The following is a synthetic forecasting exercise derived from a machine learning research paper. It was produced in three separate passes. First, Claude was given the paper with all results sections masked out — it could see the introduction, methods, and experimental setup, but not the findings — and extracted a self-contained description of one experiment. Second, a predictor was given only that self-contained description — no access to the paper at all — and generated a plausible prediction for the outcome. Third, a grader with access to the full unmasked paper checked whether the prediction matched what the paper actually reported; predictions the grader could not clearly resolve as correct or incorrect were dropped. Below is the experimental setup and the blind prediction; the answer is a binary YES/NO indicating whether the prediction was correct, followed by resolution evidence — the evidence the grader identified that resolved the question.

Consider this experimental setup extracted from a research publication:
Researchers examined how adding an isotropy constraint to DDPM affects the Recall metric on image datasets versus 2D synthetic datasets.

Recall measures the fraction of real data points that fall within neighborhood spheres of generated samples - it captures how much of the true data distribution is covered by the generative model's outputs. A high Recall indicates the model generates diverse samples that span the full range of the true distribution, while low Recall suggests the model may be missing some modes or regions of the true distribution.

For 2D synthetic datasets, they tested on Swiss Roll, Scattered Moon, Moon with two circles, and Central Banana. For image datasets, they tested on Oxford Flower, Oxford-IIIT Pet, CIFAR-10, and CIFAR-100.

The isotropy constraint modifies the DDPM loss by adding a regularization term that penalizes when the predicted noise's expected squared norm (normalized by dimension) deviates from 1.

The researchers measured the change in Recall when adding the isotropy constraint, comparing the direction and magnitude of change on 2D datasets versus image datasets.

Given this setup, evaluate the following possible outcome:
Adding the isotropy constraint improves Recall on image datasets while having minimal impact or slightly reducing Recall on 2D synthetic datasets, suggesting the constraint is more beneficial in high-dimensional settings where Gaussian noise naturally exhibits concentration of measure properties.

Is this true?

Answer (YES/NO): NO